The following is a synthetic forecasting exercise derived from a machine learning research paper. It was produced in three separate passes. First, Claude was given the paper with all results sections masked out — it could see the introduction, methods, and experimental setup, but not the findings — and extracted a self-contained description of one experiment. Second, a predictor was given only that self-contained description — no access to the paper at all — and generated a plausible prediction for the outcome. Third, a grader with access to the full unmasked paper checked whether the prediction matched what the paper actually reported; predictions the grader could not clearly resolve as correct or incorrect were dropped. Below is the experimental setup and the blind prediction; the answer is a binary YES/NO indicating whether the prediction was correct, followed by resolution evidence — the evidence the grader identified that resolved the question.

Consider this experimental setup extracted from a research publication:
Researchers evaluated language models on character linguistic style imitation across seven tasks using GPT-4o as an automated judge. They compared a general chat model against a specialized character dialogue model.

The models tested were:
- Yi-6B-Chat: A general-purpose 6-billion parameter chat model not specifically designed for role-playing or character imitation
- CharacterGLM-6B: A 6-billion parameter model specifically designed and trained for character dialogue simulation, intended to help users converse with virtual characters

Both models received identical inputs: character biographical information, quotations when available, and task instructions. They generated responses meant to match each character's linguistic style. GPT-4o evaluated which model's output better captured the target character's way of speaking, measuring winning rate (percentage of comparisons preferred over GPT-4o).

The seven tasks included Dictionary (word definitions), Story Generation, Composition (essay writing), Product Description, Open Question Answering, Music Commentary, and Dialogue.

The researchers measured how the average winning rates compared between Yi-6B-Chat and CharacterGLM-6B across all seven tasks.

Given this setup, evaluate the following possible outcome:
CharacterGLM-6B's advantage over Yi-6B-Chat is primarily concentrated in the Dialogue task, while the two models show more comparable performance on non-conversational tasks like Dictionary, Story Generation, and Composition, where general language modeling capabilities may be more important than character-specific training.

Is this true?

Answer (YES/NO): NO